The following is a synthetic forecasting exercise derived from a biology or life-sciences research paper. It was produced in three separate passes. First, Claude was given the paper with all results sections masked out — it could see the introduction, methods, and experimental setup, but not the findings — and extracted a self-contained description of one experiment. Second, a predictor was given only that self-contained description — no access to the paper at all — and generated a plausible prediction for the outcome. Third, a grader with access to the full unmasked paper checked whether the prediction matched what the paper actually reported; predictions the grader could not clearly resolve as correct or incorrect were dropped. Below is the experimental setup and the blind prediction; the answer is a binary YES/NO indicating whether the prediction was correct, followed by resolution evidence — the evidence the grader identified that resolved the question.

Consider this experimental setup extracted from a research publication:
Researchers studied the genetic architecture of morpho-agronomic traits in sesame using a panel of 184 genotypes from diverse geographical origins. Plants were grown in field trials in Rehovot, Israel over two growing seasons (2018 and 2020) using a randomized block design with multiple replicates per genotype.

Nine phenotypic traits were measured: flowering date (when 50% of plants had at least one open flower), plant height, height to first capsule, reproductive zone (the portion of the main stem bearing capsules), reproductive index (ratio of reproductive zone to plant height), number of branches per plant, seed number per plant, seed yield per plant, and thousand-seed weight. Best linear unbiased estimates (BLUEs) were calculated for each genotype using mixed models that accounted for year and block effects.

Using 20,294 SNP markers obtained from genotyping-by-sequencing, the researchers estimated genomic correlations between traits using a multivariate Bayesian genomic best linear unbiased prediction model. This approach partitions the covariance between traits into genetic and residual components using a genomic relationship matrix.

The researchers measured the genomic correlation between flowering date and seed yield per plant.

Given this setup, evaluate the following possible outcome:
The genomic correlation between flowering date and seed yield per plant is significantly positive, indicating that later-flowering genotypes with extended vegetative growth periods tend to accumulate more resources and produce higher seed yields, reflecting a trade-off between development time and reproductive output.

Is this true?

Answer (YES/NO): NO